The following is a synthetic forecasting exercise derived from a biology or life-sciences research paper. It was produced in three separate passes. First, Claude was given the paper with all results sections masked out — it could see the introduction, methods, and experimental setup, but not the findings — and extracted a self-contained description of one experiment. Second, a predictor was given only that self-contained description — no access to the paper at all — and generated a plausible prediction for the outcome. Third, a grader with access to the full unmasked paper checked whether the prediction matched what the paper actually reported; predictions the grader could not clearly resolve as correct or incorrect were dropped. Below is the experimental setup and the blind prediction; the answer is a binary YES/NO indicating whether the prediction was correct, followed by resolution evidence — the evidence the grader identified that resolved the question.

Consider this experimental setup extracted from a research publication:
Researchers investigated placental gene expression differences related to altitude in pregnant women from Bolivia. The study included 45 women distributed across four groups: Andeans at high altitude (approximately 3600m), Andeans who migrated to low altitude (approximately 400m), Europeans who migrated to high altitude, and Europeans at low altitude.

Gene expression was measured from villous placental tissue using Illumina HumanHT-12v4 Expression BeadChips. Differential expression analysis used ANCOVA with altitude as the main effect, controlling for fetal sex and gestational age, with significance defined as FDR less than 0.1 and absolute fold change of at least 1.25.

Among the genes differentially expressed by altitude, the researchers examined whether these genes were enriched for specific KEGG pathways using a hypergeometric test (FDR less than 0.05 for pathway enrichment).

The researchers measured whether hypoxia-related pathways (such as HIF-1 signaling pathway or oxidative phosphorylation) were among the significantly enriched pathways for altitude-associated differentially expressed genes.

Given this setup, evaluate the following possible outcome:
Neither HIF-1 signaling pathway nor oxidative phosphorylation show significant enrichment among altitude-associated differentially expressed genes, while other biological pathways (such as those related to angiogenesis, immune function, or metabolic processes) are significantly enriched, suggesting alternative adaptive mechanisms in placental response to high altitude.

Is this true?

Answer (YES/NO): YES